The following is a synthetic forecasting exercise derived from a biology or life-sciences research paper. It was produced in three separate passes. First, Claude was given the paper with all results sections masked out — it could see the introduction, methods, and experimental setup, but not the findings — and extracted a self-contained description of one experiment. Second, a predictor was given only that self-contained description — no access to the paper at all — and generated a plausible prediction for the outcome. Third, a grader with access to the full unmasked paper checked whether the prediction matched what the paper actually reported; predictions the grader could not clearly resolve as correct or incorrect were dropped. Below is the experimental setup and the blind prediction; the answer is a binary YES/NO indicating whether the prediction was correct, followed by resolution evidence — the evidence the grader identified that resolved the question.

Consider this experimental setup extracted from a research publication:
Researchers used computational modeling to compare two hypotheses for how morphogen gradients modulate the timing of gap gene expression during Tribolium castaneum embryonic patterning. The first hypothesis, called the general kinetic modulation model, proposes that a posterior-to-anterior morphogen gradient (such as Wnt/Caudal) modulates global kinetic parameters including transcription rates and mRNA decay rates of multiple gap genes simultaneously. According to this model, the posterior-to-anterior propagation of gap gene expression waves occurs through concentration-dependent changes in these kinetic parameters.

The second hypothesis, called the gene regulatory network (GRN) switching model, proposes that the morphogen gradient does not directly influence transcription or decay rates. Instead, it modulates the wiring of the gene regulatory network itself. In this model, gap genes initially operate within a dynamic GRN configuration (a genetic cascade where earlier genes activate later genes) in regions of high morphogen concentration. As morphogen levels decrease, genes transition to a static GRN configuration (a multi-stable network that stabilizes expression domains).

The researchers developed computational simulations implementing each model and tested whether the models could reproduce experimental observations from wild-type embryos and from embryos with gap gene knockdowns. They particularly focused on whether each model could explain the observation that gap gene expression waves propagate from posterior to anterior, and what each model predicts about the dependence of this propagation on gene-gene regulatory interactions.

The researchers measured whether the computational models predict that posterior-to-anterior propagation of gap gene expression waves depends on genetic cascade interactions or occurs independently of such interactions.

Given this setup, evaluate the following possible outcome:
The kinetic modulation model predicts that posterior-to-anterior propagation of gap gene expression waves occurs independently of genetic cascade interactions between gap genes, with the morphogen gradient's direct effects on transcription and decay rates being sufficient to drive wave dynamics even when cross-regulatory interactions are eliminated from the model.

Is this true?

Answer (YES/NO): YES